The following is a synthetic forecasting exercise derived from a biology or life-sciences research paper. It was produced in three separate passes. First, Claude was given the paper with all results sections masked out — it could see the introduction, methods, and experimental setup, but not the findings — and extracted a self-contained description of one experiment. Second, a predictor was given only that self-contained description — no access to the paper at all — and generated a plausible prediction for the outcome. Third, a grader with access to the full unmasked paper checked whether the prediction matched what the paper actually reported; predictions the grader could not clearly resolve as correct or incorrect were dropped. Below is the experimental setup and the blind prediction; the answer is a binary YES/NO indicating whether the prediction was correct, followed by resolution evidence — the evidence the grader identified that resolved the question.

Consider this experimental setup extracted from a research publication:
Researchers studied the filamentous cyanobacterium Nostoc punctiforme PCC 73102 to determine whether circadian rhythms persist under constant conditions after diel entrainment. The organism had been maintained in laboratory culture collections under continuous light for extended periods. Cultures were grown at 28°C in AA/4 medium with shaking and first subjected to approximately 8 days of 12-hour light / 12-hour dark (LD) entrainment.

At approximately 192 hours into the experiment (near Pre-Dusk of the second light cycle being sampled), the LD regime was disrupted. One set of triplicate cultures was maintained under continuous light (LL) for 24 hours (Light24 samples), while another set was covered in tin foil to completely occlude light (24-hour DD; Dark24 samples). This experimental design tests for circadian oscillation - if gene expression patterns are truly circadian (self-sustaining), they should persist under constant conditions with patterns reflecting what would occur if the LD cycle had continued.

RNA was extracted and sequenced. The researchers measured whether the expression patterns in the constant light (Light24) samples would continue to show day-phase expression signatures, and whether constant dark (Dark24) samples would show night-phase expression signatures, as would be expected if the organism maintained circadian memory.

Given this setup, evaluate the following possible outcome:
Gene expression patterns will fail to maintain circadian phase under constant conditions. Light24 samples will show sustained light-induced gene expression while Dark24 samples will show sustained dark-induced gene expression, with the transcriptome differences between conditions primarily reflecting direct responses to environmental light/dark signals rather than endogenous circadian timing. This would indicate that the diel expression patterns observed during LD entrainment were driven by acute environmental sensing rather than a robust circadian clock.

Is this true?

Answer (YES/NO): YES